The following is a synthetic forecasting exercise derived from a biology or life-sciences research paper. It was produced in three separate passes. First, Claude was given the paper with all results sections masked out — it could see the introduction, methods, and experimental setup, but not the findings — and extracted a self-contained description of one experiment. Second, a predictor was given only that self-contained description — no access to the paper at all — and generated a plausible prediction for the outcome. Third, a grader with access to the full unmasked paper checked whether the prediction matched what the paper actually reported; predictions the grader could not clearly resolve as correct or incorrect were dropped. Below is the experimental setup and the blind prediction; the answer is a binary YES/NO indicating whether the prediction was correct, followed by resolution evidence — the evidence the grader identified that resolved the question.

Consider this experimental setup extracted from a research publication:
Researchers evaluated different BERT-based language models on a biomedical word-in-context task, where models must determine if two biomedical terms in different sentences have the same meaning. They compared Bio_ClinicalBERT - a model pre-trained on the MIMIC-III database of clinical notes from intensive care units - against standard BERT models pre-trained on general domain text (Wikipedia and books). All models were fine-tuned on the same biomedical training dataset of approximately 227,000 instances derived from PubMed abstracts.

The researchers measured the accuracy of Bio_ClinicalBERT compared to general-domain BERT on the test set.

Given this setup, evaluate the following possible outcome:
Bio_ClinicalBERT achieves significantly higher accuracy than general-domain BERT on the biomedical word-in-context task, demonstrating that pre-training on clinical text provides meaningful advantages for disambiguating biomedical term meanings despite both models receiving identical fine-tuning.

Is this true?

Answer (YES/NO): NO